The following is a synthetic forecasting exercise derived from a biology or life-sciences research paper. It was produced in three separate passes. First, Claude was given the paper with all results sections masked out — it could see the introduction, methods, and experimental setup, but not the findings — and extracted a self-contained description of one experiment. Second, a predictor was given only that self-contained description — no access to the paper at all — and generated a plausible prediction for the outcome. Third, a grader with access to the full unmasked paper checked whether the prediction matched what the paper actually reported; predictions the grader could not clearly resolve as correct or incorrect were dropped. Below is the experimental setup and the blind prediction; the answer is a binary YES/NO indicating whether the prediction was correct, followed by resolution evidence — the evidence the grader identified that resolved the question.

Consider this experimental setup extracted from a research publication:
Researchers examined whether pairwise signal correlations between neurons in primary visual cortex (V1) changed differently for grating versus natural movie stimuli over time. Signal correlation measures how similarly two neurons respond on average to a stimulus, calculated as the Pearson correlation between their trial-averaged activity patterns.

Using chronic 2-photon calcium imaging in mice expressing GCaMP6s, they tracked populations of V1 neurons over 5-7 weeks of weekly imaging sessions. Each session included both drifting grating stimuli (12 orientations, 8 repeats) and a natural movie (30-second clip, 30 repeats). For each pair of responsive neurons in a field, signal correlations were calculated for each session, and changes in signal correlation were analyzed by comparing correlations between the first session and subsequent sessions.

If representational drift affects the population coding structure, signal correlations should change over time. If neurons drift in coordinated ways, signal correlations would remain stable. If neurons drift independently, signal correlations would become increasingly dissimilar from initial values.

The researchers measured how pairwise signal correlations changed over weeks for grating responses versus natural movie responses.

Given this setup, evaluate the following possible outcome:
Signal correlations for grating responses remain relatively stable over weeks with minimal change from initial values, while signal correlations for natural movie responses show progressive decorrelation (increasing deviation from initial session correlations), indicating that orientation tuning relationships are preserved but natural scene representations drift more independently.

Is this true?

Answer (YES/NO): YES